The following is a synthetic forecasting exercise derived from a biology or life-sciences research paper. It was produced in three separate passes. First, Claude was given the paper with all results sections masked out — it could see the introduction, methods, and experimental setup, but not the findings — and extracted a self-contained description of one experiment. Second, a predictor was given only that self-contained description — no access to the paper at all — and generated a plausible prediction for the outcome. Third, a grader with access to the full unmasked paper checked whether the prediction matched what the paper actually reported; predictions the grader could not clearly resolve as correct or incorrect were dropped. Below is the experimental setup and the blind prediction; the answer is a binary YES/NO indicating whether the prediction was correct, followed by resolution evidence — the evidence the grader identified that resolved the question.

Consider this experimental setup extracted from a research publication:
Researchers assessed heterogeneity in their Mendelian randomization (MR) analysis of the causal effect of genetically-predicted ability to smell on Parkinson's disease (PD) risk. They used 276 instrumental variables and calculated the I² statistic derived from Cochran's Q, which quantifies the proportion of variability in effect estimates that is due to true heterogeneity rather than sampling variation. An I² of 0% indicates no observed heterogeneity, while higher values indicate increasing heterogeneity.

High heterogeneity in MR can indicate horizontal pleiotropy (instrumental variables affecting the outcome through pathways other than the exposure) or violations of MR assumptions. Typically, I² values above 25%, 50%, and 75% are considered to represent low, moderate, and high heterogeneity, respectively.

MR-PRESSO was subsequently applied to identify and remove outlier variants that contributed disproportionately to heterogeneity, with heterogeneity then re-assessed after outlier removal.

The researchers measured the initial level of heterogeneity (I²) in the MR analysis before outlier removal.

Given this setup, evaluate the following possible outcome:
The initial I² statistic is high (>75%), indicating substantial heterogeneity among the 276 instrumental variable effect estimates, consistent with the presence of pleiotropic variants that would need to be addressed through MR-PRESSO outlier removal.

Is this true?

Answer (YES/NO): NO